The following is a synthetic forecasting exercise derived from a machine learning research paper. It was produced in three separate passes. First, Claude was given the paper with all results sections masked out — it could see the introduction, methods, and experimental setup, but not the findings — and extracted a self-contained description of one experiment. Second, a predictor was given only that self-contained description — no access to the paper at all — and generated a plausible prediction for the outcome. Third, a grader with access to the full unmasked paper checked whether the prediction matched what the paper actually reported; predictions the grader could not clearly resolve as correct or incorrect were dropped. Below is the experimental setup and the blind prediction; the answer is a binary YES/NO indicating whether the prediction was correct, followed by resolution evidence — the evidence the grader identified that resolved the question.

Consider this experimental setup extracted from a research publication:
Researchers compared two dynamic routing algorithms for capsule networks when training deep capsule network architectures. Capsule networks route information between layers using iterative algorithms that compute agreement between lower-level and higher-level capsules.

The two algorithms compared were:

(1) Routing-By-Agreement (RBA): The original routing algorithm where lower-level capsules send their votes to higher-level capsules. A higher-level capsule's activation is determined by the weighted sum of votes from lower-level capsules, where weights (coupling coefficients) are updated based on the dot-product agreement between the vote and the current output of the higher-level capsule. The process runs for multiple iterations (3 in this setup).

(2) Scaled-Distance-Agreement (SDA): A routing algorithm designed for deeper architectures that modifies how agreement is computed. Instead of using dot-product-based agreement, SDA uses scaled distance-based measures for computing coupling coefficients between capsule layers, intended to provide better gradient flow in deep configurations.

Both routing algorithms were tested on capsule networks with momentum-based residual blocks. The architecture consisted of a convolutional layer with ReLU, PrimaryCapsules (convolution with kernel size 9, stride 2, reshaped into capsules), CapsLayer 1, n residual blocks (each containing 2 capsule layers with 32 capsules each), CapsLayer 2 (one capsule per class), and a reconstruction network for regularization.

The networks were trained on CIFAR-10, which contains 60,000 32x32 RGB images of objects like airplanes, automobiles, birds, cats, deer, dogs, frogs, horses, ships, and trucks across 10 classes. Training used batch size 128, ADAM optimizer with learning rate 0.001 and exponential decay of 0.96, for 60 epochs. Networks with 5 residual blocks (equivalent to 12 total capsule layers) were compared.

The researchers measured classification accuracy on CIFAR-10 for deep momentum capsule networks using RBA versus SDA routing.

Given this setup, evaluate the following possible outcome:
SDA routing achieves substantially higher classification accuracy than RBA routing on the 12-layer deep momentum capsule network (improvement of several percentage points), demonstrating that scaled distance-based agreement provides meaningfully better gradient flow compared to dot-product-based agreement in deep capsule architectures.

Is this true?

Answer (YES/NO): YES